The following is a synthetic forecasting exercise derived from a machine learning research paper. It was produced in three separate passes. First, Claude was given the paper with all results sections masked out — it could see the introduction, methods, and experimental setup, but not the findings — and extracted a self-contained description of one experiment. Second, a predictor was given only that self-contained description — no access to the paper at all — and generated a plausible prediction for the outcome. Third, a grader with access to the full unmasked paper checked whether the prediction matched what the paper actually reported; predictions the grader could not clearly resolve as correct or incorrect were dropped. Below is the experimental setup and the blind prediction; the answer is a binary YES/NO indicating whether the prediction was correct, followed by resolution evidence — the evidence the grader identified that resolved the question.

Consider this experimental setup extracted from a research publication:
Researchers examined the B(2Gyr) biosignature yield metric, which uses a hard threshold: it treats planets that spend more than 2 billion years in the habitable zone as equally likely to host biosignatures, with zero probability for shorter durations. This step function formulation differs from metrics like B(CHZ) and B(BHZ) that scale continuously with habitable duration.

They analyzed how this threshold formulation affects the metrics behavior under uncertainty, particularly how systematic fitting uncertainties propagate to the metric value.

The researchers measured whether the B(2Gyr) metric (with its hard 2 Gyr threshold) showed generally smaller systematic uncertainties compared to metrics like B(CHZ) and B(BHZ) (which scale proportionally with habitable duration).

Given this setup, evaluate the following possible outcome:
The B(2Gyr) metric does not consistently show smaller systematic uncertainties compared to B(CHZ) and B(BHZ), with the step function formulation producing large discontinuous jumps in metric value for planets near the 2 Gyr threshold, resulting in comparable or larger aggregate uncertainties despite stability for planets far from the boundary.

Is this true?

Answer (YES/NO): NO